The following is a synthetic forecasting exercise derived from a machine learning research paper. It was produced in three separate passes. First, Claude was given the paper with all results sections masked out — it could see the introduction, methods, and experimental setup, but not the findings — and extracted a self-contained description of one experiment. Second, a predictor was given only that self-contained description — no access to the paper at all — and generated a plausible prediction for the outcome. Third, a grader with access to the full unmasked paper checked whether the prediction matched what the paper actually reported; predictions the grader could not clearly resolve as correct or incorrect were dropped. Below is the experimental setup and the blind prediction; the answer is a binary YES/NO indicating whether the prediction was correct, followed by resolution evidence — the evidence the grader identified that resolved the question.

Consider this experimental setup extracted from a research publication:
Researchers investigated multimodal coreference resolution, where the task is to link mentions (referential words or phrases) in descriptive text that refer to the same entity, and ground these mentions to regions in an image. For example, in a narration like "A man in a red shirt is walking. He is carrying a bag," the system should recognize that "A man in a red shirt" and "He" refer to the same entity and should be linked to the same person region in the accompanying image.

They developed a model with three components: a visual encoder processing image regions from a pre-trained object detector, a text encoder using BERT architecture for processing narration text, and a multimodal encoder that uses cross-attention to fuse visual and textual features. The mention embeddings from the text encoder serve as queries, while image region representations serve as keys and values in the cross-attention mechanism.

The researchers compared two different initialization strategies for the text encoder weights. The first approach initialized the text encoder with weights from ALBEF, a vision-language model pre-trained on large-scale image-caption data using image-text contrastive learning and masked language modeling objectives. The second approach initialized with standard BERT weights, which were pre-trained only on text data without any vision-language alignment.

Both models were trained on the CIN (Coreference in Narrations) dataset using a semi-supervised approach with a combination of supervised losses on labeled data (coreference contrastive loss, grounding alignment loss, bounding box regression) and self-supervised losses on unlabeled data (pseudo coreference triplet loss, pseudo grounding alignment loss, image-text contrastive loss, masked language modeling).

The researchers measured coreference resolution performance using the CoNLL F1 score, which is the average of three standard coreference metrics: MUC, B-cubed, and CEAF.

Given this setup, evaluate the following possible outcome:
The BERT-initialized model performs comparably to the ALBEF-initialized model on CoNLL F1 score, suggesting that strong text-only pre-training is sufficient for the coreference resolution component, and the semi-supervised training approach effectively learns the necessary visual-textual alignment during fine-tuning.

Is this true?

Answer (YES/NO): NO